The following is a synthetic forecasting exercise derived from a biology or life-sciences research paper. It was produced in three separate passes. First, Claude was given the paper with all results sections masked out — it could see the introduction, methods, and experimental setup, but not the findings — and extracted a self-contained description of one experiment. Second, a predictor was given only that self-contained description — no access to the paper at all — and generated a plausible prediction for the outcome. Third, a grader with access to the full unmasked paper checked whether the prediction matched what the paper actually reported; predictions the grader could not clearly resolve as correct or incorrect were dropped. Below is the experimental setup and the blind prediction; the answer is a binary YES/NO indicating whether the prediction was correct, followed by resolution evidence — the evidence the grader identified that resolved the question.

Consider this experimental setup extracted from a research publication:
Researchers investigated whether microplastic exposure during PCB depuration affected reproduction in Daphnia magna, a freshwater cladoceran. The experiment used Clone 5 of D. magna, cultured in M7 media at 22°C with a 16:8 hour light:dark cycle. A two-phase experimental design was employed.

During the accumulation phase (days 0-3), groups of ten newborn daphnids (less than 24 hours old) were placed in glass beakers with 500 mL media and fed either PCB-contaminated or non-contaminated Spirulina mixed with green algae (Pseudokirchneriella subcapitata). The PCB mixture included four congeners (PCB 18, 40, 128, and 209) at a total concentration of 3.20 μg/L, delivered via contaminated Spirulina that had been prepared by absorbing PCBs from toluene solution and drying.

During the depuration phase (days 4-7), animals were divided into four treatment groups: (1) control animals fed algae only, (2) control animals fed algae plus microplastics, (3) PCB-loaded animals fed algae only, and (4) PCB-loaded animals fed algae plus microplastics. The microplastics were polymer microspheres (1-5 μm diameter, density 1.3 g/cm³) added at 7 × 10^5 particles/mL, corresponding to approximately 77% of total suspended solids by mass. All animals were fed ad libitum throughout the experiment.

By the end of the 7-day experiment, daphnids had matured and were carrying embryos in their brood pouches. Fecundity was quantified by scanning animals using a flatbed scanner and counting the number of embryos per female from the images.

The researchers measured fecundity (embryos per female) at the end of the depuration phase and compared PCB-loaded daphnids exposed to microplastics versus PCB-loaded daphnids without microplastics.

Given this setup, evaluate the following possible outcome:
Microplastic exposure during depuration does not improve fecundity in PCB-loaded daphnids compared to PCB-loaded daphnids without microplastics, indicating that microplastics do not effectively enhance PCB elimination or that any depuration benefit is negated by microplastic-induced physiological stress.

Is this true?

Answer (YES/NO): NO